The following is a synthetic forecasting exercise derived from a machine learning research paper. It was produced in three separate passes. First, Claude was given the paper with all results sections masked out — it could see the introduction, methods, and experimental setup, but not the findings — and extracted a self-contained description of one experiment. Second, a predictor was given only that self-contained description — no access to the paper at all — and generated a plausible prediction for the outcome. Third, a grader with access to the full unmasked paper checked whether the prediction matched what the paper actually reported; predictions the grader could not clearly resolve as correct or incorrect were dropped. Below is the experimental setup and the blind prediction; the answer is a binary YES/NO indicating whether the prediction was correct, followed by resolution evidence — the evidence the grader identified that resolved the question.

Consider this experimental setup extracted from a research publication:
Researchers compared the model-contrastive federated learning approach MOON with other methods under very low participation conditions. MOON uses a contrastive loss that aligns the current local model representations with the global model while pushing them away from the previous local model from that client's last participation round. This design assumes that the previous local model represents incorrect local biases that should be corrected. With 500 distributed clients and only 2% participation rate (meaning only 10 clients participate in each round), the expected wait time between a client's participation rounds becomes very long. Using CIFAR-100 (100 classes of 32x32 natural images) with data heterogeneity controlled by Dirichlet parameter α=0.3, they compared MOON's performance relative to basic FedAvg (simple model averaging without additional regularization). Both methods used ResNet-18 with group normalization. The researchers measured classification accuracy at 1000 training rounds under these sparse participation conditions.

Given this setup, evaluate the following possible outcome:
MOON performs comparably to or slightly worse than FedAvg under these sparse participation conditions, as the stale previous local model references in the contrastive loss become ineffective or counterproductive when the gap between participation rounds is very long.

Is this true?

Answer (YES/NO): YES